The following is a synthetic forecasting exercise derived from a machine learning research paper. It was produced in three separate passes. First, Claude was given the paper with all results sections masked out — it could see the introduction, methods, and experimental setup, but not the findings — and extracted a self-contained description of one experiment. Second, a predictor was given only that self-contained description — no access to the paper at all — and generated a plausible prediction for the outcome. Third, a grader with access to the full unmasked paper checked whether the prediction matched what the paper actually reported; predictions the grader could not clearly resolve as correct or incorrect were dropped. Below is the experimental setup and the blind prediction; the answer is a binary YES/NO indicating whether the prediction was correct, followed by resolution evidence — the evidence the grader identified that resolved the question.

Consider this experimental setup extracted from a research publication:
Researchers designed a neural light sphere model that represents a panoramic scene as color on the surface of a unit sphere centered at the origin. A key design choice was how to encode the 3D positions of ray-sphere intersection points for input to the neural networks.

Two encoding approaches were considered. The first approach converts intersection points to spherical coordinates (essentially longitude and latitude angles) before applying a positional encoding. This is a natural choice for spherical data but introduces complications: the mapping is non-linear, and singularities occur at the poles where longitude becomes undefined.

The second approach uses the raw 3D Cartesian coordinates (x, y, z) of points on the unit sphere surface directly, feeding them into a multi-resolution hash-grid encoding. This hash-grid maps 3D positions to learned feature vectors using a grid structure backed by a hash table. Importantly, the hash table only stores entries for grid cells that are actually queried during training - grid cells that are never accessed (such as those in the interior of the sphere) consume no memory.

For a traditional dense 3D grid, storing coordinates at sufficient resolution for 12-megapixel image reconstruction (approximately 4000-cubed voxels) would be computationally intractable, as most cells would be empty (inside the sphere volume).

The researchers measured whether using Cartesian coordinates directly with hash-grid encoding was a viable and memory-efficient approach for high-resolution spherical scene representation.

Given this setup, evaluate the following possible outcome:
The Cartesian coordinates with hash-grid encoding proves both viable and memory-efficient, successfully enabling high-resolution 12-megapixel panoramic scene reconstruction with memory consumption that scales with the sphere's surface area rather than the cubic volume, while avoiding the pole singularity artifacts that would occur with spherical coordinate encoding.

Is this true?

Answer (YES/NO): YES